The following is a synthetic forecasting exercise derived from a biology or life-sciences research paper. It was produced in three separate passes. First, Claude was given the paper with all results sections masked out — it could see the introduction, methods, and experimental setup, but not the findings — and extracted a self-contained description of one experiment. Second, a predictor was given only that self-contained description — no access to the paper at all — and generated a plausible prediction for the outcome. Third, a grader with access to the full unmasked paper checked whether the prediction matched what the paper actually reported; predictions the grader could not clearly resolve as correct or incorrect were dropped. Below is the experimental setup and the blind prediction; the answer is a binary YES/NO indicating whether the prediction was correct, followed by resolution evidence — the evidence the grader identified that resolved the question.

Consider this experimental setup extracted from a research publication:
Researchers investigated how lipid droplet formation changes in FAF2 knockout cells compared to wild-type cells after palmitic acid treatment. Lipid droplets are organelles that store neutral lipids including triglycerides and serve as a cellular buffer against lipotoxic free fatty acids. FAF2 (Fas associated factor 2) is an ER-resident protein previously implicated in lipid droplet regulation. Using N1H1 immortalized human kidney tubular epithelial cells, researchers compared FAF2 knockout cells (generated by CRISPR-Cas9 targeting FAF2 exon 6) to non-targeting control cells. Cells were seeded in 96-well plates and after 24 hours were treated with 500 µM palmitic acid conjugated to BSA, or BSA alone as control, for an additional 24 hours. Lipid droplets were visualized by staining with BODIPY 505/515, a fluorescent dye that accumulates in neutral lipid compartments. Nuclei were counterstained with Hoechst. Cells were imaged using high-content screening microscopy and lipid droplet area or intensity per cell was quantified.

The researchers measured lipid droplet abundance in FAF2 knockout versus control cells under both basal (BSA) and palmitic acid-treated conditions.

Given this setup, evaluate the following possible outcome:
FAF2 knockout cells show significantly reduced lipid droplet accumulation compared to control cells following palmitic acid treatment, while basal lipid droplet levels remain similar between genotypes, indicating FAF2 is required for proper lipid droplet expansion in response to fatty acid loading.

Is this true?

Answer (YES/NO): NO